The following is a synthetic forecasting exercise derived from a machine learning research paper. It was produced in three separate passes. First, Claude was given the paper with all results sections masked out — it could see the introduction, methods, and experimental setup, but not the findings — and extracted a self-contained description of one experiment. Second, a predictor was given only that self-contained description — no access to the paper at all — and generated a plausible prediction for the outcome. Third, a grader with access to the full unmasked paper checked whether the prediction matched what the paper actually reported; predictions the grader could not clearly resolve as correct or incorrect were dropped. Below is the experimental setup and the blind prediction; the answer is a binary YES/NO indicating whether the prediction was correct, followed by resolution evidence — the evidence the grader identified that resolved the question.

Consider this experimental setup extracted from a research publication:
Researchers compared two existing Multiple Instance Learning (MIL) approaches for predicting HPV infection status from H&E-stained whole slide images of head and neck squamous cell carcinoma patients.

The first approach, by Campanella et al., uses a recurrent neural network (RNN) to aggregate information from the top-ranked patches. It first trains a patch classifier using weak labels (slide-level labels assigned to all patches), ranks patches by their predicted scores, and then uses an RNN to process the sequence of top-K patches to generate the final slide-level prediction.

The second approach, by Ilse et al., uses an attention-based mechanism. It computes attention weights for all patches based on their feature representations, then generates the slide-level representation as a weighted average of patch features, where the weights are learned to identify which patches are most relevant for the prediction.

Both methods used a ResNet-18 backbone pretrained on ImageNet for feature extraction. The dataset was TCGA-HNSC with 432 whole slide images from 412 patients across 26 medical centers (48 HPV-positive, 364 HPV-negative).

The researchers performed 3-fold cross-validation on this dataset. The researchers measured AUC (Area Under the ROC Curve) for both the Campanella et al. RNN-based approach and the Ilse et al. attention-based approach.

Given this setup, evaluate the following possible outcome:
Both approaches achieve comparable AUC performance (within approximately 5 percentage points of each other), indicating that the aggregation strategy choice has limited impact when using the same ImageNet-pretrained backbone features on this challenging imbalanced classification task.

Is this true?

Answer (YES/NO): NO